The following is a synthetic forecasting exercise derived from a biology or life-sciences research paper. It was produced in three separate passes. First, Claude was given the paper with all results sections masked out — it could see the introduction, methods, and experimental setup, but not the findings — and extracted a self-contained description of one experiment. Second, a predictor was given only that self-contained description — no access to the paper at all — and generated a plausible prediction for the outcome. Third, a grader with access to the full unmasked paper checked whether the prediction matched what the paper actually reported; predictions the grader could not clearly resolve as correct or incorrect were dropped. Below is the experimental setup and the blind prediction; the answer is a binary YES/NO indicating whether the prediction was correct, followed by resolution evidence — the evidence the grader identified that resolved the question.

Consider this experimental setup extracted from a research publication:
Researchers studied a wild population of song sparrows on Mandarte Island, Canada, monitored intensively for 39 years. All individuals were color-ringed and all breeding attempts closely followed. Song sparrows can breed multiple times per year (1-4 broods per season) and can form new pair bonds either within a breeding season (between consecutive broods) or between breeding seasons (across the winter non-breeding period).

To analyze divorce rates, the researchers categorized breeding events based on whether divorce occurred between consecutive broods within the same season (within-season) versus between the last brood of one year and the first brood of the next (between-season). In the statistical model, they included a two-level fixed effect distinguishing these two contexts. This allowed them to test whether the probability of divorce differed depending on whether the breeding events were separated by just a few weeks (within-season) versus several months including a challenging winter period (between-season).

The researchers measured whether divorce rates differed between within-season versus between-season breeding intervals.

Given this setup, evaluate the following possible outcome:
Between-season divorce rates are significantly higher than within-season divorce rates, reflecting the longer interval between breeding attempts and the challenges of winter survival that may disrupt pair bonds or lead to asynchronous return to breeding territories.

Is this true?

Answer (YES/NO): YES